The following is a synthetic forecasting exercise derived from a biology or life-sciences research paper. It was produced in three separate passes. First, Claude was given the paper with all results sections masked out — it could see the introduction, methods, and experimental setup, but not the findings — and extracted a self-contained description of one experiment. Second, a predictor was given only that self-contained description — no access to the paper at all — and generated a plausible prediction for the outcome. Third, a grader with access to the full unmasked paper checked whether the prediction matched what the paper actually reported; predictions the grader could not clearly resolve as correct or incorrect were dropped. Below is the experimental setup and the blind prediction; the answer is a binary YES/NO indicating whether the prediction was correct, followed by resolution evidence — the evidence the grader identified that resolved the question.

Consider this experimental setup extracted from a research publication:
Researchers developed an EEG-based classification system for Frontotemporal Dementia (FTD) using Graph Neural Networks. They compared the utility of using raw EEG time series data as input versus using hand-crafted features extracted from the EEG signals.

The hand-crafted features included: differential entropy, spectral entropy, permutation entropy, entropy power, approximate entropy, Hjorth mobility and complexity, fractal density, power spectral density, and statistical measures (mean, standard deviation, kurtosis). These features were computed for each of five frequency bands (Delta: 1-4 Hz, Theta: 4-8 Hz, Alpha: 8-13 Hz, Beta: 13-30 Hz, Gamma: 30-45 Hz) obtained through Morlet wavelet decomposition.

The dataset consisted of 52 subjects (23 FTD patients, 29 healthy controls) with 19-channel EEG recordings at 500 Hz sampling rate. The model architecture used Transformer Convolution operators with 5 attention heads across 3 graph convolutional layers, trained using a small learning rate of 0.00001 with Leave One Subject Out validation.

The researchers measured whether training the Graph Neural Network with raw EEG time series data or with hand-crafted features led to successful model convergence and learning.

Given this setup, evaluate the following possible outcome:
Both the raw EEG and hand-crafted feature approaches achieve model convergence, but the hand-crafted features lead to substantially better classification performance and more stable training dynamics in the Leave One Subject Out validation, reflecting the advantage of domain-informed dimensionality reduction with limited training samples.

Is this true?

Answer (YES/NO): NO